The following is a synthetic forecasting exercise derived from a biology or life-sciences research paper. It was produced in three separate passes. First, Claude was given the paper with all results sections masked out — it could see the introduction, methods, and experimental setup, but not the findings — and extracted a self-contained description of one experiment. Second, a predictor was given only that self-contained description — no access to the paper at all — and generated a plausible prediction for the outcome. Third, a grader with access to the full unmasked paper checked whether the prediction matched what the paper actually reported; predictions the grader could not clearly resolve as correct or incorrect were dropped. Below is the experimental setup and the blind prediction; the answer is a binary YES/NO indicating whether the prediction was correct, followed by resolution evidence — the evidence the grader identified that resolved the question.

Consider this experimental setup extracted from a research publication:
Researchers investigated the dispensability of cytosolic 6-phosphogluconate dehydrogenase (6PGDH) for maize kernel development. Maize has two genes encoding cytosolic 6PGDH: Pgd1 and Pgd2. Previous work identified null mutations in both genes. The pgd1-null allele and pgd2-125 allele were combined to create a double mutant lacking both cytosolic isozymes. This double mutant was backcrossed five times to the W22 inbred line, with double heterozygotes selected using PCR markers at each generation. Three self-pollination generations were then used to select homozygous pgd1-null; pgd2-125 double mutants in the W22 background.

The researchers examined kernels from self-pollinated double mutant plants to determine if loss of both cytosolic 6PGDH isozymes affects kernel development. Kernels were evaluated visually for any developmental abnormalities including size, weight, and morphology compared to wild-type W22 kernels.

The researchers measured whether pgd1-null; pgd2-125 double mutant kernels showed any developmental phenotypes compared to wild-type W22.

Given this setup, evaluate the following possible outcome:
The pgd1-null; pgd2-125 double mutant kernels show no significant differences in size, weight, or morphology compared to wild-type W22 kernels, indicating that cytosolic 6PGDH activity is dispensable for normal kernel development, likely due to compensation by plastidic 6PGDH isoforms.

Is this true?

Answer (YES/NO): YES